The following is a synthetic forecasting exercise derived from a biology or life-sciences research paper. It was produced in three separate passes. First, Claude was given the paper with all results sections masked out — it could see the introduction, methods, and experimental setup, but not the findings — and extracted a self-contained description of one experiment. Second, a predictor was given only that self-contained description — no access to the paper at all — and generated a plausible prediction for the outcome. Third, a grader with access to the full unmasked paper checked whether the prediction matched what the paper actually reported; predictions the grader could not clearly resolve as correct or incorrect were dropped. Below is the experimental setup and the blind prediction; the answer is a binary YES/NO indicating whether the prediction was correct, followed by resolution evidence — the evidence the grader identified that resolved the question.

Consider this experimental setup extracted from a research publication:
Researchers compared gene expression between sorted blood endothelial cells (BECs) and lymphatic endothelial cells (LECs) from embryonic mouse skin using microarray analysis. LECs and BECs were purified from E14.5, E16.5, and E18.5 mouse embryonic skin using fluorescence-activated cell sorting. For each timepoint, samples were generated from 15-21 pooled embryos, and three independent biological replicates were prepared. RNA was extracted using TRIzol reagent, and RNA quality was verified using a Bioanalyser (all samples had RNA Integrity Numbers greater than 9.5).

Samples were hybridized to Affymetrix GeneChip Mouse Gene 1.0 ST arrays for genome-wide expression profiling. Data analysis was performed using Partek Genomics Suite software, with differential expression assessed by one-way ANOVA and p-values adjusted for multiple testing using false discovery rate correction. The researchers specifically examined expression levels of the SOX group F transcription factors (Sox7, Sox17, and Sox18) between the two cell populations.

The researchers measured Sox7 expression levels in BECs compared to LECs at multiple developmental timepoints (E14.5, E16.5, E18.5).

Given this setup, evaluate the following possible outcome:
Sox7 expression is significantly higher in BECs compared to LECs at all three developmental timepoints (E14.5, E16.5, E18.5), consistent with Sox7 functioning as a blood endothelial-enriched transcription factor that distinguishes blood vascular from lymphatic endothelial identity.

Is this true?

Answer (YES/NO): YES